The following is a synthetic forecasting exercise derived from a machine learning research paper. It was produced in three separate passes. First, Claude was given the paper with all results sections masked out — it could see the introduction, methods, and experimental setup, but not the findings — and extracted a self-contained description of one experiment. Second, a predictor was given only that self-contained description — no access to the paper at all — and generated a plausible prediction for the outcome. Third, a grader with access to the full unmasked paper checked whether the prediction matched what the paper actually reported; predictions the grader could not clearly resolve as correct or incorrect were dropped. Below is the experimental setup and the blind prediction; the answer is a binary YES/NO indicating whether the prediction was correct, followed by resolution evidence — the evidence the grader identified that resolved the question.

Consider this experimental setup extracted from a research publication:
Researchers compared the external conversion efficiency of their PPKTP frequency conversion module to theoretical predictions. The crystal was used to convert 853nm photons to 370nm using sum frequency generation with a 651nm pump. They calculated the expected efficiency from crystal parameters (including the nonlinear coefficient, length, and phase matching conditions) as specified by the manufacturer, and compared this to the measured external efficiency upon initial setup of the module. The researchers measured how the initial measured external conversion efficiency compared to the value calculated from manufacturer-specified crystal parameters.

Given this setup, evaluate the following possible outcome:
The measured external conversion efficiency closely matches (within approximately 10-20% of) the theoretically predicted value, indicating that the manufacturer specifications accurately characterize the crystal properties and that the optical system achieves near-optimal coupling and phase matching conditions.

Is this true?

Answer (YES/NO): NO